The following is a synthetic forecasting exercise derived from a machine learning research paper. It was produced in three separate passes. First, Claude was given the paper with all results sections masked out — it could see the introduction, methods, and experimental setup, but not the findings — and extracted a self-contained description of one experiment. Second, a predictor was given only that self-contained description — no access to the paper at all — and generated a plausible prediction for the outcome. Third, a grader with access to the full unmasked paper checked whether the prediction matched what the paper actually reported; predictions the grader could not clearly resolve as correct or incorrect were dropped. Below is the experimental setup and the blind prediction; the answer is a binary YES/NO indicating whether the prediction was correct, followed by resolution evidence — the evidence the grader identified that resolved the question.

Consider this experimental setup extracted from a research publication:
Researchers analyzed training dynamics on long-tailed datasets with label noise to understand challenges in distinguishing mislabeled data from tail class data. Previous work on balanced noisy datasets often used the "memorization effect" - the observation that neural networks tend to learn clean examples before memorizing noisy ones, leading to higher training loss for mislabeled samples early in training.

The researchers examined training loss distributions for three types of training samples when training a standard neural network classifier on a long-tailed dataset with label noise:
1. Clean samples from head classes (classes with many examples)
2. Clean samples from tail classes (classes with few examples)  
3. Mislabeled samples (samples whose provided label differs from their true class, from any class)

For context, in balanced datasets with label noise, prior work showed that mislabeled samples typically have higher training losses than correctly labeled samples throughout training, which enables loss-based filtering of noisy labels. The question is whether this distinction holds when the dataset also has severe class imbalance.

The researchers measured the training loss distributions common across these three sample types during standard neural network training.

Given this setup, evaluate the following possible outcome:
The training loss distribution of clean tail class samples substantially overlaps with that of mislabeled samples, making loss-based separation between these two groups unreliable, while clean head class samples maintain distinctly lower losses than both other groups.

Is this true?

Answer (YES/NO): YES